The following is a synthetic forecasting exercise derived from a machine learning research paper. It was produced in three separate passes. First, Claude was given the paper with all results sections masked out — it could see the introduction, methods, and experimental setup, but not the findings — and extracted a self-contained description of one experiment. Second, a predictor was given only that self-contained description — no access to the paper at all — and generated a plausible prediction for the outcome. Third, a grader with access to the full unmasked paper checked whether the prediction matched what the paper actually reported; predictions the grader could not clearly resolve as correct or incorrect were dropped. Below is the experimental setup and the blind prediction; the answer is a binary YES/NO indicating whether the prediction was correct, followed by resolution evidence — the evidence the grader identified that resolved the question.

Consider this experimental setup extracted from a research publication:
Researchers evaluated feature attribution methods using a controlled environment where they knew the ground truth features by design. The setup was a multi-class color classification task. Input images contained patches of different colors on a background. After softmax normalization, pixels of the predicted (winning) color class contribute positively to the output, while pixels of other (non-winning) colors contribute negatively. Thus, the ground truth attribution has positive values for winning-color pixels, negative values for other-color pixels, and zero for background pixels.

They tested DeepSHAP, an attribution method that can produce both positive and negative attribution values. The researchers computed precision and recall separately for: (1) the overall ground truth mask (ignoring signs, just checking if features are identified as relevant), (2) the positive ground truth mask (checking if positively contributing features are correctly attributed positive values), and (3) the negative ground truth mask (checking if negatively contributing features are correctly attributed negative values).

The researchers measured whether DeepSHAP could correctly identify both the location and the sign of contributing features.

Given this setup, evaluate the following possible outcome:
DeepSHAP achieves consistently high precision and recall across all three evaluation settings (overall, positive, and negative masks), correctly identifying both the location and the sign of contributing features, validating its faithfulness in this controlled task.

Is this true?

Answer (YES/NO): NO